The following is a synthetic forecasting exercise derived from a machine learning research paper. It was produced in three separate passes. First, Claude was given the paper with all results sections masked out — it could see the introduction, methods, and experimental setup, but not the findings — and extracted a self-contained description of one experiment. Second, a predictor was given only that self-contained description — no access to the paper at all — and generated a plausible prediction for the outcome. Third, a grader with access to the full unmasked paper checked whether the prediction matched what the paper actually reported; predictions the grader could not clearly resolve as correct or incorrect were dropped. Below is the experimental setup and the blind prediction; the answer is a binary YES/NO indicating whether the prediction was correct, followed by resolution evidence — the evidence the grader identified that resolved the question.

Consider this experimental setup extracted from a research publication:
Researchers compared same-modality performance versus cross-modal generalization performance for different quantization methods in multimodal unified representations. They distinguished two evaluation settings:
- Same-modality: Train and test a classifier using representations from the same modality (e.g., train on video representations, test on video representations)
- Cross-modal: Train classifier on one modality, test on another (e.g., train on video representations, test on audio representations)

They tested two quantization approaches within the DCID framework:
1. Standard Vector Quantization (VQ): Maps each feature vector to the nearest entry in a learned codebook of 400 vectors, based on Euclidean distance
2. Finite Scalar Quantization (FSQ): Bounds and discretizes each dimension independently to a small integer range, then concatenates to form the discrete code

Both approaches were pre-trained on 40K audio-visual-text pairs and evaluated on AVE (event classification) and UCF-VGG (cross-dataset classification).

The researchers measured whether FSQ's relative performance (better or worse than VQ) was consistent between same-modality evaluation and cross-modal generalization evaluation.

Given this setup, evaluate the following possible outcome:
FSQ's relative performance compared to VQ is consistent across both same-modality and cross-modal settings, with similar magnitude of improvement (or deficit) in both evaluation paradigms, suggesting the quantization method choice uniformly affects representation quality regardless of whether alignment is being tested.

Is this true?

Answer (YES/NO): NO